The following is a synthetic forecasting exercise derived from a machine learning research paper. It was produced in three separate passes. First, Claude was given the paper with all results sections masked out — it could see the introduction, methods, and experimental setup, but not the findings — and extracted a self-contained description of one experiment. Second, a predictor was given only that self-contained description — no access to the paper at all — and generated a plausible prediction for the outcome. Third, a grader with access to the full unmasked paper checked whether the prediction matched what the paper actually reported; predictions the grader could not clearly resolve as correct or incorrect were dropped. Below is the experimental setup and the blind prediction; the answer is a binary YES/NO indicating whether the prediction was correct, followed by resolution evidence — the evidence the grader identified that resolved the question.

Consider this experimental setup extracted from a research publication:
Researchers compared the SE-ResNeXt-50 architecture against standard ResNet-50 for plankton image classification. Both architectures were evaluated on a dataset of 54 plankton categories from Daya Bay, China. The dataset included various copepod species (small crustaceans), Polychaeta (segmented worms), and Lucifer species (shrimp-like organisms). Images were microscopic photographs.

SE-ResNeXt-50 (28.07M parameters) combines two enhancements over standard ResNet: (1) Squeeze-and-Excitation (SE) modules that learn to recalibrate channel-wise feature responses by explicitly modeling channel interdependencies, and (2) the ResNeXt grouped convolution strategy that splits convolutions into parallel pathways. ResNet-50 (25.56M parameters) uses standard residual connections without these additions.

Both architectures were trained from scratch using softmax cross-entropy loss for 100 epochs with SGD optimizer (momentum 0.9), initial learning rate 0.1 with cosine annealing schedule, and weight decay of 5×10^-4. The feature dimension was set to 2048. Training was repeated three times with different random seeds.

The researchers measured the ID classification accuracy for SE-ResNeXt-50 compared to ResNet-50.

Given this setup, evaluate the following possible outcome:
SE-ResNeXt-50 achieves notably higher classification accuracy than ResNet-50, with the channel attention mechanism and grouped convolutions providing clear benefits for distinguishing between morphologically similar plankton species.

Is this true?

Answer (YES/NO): NO